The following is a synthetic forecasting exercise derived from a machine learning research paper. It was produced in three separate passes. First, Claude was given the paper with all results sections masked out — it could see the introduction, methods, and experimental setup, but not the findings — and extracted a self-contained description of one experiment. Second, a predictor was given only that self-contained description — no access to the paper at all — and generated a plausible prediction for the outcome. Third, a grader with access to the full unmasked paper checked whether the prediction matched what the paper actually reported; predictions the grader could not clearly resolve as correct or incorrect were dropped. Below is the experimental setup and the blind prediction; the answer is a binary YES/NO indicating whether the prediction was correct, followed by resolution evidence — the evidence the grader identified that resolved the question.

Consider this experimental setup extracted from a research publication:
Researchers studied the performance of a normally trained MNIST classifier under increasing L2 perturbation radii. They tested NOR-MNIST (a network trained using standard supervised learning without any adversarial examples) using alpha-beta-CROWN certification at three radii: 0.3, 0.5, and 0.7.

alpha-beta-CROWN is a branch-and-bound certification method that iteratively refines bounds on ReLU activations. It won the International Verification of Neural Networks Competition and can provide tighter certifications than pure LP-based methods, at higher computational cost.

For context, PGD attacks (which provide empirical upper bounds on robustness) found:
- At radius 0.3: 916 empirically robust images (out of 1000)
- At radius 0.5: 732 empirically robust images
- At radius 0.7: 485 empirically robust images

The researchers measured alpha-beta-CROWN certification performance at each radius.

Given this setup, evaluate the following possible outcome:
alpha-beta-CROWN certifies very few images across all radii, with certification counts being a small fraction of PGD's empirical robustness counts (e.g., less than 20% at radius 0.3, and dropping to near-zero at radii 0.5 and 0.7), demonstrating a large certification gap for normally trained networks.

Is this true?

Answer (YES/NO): NO